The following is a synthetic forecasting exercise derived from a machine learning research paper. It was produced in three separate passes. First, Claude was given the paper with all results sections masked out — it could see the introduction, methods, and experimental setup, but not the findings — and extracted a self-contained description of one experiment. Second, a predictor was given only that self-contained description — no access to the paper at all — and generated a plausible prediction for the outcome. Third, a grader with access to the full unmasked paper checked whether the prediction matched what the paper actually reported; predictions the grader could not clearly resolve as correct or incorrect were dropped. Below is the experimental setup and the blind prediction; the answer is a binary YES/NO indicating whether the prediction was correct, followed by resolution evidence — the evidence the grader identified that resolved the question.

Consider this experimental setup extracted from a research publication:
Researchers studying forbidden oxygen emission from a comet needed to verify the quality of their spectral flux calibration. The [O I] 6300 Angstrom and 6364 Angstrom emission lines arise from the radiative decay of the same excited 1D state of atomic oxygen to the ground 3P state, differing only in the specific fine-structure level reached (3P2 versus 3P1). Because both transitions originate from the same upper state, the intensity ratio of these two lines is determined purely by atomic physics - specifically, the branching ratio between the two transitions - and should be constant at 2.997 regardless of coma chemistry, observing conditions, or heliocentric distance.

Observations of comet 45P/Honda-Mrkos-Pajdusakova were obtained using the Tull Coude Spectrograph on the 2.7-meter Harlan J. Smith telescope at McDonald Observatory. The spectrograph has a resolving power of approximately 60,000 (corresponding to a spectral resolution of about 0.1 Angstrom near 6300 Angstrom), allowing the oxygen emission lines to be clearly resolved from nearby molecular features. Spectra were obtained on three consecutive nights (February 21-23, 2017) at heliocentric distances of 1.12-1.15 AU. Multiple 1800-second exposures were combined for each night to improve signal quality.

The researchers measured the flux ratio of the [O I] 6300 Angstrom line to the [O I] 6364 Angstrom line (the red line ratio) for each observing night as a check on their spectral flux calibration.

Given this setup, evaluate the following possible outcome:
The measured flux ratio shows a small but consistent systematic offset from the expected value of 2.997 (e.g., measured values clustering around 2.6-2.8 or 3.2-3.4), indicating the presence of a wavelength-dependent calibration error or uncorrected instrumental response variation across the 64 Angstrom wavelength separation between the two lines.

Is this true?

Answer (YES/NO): NO